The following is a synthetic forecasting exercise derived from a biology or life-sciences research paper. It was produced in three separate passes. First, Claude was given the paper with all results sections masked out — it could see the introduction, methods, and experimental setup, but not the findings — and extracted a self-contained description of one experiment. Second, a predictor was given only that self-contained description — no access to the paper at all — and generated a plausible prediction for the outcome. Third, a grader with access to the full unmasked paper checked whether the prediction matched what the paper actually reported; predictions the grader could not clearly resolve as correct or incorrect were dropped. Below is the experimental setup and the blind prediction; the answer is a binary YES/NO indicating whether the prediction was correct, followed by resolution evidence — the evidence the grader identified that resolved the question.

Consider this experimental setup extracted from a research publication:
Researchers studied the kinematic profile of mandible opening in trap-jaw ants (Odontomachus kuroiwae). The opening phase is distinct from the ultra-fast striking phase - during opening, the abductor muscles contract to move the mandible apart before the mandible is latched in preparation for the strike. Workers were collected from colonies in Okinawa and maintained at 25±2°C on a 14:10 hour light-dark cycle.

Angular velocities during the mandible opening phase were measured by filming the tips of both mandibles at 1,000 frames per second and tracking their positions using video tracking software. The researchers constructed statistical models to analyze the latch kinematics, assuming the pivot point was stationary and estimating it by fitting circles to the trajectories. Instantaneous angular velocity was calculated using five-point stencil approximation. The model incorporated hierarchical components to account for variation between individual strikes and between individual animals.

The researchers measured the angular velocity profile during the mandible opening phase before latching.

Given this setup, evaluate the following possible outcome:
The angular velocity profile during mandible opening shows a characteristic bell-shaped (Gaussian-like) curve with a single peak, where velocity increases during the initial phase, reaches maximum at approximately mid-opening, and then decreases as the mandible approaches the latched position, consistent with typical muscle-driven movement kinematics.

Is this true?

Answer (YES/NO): NO